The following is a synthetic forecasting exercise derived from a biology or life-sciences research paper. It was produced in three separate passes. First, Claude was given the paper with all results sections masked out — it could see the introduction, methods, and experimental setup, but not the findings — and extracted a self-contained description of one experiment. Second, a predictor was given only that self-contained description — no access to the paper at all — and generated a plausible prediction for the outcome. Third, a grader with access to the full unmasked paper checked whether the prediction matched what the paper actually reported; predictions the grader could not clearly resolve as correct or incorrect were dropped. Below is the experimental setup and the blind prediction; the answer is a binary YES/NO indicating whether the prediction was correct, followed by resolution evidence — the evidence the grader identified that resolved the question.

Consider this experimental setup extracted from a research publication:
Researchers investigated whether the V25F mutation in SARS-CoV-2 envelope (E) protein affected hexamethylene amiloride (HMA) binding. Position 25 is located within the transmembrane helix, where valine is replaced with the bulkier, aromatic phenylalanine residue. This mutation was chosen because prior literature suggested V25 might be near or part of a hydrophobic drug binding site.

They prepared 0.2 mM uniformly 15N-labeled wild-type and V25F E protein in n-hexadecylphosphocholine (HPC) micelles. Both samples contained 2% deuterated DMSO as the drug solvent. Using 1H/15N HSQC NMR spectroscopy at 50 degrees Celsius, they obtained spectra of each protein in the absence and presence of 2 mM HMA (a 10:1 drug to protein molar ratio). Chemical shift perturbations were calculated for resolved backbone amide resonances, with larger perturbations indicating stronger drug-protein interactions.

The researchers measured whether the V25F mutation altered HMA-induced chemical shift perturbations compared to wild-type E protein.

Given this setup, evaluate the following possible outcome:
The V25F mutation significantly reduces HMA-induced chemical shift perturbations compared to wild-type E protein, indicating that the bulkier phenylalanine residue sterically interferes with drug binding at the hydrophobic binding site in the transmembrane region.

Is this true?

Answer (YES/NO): NO